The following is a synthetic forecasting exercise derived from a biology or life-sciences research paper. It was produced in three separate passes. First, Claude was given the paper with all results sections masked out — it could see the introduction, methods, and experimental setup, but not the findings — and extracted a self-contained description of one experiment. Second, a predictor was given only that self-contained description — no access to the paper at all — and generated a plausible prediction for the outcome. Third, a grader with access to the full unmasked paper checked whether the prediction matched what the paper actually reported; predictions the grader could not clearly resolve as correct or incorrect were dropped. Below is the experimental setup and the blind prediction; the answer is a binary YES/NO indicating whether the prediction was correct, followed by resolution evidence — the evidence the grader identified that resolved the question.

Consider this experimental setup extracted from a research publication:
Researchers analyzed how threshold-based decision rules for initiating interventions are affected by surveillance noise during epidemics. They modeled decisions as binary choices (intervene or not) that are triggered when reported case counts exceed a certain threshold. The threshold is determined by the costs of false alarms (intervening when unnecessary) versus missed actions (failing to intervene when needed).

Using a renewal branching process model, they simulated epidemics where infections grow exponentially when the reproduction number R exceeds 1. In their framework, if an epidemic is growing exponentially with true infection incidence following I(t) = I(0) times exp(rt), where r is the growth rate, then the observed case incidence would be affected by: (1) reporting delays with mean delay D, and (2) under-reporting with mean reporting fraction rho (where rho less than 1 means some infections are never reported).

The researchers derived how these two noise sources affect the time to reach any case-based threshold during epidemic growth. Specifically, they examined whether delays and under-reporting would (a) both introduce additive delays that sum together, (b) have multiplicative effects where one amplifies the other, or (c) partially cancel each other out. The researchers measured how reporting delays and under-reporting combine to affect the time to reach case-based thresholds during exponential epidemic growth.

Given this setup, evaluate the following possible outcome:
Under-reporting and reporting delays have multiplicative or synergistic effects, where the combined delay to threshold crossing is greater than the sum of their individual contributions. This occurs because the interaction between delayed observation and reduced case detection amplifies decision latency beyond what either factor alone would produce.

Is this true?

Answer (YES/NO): NO